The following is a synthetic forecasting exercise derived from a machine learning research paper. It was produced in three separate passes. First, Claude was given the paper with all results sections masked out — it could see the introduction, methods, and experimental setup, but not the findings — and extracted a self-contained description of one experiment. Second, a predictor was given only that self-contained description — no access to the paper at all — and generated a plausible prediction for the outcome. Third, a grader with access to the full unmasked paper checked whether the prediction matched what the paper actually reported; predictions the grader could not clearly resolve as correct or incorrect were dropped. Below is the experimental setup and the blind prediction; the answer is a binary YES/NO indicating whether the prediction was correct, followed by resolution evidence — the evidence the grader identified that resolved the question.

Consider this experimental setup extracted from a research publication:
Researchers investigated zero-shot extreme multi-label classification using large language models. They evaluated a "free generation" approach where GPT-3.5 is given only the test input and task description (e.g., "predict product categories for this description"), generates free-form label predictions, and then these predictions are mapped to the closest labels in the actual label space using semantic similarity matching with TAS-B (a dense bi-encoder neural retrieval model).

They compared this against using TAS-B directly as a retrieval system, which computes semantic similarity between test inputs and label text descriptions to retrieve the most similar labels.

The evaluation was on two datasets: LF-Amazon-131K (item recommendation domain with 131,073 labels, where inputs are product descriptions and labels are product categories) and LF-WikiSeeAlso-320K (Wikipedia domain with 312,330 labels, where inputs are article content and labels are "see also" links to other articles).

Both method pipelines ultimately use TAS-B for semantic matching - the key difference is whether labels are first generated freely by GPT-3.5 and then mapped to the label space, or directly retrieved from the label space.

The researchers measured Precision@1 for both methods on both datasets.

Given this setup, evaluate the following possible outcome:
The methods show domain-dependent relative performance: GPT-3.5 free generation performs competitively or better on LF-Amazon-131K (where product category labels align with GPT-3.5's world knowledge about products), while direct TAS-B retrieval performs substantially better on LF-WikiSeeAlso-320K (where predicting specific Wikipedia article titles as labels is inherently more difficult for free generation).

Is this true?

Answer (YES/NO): NO